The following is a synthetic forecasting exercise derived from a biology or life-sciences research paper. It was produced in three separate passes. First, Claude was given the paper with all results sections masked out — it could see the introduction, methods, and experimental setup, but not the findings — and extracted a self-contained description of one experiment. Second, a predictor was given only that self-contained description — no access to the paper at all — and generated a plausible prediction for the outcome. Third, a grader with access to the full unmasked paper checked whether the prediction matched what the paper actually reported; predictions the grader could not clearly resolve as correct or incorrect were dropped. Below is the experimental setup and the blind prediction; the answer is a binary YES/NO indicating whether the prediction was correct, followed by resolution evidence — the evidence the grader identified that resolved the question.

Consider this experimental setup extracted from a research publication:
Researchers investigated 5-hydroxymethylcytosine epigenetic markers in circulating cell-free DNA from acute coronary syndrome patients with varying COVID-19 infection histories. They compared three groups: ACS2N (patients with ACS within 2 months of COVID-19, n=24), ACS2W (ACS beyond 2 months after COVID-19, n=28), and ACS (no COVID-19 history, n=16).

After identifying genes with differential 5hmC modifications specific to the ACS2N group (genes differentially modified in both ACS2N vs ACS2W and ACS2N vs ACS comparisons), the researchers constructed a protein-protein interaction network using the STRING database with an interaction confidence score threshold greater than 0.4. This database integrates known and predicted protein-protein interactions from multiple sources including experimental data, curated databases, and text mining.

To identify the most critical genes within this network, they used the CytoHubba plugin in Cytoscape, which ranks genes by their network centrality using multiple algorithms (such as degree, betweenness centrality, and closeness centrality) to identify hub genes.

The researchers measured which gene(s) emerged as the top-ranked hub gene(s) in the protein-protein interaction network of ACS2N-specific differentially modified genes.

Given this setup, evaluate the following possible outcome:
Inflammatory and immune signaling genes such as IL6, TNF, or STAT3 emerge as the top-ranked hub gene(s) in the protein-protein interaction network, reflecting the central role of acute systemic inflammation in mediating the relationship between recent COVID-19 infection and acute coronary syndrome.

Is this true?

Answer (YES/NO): NO